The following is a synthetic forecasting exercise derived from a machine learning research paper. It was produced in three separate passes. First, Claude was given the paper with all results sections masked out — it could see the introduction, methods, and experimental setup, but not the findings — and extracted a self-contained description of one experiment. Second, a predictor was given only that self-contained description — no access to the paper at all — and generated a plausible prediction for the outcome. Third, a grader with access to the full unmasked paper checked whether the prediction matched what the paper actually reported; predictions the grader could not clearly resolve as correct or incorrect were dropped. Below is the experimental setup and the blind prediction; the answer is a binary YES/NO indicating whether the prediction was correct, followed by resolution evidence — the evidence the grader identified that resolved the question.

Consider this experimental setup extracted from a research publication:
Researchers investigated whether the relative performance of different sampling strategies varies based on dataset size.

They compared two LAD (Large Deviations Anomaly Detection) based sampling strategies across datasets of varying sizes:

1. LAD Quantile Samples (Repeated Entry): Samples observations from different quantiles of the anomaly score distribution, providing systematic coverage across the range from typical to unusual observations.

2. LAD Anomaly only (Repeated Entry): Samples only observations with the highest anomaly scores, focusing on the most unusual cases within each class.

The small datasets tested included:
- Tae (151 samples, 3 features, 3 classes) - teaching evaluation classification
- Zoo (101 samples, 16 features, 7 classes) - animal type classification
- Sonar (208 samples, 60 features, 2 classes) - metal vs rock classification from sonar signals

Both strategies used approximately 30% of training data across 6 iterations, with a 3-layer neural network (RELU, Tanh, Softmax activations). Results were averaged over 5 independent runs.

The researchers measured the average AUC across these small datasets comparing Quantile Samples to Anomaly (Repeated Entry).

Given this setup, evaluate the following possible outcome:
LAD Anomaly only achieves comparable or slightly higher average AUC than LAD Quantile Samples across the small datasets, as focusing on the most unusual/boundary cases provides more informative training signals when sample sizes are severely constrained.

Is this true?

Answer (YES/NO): YES